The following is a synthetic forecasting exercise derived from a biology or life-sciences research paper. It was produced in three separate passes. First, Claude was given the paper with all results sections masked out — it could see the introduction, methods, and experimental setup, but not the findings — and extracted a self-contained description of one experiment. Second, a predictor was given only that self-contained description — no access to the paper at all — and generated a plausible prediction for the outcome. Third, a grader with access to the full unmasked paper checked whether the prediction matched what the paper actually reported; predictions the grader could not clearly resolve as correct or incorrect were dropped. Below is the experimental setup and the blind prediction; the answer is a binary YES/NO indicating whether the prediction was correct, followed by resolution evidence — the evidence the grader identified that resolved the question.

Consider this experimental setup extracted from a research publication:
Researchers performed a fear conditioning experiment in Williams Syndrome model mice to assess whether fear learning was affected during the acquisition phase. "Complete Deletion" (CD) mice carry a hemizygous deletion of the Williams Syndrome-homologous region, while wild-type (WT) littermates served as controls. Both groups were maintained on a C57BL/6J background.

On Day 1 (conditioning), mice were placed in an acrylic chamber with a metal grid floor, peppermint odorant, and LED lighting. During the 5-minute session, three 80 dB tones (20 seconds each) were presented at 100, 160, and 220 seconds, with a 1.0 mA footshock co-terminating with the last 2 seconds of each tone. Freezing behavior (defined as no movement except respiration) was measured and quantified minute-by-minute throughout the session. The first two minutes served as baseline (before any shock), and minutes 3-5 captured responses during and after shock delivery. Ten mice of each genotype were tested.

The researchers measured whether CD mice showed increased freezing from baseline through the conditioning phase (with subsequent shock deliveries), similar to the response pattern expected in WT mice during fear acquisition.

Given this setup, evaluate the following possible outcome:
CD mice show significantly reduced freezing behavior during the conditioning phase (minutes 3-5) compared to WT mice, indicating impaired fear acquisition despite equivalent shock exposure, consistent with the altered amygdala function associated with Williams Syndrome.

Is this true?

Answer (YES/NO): NO